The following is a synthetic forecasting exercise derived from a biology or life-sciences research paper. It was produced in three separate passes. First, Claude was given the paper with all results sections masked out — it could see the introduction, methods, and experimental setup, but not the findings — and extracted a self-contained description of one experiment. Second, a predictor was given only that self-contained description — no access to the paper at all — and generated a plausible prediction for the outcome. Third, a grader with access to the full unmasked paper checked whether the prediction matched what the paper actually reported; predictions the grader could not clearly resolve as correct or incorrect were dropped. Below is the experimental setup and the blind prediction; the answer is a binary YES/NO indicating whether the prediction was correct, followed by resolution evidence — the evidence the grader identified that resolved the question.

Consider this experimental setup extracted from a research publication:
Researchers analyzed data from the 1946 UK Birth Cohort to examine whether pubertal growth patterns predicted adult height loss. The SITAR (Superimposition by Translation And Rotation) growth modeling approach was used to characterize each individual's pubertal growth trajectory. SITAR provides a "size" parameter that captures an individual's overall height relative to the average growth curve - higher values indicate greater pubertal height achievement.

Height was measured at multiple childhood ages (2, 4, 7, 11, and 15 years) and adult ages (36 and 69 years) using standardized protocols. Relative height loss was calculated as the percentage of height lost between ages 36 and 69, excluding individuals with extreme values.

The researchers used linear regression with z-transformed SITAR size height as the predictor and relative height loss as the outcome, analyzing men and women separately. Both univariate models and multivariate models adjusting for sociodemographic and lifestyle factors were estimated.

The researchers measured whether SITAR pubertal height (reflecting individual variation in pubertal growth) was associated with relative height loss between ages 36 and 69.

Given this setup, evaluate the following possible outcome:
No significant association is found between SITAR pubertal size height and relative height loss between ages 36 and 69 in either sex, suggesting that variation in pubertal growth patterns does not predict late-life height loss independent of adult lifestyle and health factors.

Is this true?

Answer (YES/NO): NO